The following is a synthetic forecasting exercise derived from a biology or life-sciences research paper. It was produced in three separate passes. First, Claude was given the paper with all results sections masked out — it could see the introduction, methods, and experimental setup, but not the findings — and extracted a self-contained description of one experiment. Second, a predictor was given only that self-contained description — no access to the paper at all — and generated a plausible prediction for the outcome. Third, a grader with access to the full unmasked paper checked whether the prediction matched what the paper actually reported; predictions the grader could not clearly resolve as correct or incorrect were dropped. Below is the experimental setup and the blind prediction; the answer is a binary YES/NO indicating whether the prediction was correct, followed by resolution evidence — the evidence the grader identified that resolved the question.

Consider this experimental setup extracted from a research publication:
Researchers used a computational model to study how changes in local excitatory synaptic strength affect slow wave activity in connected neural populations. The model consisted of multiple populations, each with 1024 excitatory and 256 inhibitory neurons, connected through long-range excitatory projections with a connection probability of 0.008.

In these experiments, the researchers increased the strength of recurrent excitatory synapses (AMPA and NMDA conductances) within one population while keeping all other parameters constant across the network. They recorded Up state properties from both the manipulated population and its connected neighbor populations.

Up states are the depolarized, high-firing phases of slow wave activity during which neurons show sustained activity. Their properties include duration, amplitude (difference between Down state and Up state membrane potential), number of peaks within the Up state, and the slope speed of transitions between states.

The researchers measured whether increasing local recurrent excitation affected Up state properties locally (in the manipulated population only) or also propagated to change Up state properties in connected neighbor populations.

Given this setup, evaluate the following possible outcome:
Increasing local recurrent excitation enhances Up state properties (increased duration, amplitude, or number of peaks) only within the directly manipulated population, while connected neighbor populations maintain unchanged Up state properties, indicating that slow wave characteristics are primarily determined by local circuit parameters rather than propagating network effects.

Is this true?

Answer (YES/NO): NO